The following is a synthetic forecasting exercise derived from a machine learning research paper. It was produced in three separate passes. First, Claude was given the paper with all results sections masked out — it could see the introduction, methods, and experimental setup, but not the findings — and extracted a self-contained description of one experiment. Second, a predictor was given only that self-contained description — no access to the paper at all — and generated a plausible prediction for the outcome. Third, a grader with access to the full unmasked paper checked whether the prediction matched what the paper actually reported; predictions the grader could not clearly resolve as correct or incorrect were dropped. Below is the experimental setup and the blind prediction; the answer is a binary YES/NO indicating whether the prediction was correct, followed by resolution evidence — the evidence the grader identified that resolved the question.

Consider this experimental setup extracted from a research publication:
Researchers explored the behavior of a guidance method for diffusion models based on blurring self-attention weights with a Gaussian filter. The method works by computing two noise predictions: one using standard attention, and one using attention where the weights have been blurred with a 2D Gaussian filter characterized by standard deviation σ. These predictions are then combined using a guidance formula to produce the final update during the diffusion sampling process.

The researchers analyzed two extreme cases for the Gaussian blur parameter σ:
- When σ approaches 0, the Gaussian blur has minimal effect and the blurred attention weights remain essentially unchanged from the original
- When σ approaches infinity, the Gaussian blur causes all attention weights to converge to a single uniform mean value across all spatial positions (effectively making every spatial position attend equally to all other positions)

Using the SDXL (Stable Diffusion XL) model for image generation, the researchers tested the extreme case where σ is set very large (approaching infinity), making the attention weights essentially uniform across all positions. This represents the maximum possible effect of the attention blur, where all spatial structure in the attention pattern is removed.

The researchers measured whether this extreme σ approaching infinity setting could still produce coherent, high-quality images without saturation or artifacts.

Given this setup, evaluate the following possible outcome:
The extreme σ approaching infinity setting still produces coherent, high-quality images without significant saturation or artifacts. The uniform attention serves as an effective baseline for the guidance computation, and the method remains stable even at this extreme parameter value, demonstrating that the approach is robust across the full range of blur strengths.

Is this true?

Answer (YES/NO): YES